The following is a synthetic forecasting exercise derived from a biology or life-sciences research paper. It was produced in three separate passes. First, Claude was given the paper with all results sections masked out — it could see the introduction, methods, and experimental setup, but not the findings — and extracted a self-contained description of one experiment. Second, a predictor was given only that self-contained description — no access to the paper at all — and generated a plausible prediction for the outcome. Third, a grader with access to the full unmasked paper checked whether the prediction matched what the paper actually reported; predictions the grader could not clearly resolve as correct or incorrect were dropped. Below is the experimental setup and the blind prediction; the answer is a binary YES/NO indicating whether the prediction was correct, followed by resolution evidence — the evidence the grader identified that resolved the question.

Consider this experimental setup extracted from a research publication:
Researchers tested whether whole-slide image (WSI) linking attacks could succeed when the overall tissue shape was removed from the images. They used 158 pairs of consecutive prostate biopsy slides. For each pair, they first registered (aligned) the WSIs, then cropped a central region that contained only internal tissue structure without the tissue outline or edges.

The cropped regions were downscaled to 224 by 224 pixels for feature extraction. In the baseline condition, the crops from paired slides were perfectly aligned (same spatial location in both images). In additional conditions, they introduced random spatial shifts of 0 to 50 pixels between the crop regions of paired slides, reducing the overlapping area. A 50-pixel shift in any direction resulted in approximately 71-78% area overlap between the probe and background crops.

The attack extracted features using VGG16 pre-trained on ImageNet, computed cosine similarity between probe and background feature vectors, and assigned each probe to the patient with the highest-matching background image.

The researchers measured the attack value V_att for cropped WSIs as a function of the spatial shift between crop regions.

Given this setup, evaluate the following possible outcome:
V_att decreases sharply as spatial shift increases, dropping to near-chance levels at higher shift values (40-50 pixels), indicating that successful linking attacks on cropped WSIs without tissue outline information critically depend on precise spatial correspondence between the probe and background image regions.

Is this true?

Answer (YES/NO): NO